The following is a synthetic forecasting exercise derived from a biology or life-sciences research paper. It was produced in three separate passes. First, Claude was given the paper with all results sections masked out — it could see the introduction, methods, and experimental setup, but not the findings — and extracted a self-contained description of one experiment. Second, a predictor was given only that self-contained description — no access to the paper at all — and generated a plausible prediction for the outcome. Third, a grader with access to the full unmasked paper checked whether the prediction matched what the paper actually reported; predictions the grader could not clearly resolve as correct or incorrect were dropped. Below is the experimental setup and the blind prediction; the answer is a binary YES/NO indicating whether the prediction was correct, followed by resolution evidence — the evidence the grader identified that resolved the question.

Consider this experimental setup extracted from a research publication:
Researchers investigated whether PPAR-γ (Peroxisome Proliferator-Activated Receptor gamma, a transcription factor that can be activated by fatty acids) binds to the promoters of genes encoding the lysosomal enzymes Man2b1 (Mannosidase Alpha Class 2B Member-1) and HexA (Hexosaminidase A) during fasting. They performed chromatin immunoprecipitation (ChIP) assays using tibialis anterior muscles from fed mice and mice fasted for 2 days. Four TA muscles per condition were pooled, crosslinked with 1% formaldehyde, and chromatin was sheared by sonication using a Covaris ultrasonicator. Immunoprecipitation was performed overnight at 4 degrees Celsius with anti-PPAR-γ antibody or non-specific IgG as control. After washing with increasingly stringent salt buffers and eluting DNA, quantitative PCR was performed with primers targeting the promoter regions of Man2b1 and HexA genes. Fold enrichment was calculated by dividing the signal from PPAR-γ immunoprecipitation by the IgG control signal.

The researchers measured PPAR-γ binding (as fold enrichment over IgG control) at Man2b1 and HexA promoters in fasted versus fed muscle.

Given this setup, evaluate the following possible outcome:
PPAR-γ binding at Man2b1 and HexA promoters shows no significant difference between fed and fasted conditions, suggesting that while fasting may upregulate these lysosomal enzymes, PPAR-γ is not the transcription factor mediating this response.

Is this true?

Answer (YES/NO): NO